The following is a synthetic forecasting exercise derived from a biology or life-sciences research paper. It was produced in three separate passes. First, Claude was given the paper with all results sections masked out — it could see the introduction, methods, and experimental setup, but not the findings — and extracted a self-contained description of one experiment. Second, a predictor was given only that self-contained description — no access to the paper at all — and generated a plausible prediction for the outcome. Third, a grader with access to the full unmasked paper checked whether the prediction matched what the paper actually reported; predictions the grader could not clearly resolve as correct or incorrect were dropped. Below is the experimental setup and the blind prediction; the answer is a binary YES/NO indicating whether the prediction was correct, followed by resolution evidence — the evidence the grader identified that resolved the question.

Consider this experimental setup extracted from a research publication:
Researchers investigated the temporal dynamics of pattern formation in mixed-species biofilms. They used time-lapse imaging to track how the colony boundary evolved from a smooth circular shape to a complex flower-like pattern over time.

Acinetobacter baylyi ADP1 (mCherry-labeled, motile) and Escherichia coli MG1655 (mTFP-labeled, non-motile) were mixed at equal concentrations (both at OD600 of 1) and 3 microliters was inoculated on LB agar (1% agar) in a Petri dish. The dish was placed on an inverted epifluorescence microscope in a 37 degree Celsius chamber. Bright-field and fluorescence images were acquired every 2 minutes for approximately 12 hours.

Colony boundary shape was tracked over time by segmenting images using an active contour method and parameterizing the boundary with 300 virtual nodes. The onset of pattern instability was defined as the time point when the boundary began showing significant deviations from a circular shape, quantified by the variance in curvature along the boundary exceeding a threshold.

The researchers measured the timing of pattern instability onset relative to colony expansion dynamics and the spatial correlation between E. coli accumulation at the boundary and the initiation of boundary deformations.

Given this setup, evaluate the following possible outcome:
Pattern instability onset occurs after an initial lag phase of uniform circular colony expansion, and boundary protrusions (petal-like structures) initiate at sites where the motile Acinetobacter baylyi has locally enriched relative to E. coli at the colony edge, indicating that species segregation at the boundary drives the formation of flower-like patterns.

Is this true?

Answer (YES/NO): NO